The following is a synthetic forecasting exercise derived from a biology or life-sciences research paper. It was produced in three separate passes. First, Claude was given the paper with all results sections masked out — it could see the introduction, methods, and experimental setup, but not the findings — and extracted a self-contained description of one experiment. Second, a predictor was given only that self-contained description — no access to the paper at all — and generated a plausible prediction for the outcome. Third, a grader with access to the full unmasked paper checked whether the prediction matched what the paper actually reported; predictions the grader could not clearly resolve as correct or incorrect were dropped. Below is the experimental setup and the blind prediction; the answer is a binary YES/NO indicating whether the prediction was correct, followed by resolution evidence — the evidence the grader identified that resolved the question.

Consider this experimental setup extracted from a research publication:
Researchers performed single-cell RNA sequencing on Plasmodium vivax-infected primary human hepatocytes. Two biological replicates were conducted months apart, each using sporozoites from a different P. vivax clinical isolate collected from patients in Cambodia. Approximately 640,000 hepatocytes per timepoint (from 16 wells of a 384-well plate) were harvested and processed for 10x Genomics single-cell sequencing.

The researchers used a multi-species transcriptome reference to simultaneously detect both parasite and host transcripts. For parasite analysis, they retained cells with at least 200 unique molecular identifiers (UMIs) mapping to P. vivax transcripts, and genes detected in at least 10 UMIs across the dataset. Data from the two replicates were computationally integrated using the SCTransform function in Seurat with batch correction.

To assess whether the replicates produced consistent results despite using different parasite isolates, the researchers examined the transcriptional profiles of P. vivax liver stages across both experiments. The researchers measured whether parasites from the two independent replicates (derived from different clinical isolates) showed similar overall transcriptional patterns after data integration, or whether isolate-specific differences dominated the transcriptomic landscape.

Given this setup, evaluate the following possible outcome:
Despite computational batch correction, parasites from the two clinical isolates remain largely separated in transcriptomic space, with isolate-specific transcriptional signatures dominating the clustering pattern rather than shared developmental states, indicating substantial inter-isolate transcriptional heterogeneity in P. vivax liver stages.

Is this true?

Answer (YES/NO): NO